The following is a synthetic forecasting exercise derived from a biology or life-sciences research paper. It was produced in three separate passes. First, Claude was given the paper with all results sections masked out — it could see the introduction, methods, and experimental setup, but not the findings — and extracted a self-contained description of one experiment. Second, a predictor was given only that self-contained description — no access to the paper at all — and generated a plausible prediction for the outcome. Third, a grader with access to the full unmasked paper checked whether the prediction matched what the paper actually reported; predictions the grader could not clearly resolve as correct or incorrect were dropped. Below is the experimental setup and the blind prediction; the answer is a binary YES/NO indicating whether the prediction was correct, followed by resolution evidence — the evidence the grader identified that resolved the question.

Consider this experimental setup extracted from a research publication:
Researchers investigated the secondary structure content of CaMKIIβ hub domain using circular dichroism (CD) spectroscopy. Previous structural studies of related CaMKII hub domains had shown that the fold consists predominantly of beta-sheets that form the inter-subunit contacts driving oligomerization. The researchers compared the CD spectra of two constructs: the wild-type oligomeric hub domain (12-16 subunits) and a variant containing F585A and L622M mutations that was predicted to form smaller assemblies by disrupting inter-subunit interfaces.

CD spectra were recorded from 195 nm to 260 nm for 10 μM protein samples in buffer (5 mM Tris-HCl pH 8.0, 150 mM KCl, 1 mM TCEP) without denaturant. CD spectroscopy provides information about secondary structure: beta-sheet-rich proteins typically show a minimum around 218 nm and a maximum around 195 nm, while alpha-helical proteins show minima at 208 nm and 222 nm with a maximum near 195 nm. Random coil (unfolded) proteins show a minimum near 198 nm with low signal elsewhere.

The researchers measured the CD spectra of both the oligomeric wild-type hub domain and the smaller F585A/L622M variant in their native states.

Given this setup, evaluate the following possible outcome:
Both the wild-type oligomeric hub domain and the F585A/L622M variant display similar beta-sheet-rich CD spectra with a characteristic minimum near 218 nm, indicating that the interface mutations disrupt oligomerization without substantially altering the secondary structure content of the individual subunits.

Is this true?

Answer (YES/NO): YES